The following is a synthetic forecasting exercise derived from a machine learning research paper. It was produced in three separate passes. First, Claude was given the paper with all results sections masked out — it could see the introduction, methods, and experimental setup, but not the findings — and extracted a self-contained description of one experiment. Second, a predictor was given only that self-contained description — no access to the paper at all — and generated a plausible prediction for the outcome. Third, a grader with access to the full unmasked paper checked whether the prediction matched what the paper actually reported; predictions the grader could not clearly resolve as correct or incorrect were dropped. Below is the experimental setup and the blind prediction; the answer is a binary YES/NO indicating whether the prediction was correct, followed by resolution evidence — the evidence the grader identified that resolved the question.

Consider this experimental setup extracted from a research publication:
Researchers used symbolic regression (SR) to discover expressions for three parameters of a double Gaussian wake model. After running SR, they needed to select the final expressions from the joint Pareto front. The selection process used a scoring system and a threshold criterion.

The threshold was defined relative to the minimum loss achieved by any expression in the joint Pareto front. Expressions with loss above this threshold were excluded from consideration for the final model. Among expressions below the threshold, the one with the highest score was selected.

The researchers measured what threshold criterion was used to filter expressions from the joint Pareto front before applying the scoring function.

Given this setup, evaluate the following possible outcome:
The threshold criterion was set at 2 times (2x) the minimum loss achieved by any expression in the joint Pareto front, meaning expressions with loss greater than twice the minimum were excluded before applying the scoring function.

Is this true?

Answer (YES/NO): NO